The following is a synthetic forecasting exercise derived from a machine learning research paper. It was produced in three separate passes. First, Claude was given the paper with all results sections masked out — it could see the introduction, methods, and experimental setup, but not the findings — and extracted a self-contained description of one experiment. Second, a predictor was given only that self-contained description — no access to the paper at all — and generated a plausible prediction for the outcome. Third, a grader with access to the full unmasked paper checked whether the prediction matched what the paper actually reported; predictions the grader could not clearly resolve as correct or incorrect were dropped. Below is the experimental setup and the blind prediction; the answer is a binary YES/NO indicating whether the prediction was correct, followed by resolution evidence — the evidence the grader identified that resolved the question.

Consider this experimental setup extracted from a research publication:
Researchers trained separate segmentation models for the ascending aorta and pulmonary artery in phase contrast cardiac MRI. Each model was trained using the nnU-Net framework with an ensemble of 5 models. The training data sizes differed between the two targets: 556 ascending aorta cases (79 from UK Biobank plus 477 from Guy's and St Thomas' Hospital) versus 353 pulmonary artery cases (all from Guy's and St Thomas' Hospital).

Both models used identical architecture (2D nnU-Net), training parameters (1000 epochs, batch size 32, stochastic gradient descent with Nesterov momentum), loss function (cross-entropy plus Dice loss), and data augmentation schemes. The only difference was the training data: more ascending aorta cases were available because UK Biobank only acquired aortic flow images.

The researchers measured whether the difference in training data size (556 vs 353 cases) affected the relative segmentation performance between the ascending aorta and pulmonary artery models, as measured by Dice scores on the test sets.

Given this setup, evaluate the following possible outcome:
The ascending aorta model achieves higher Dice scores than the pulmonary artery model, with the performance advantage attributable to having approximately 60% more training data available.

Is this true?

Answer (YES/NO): NO